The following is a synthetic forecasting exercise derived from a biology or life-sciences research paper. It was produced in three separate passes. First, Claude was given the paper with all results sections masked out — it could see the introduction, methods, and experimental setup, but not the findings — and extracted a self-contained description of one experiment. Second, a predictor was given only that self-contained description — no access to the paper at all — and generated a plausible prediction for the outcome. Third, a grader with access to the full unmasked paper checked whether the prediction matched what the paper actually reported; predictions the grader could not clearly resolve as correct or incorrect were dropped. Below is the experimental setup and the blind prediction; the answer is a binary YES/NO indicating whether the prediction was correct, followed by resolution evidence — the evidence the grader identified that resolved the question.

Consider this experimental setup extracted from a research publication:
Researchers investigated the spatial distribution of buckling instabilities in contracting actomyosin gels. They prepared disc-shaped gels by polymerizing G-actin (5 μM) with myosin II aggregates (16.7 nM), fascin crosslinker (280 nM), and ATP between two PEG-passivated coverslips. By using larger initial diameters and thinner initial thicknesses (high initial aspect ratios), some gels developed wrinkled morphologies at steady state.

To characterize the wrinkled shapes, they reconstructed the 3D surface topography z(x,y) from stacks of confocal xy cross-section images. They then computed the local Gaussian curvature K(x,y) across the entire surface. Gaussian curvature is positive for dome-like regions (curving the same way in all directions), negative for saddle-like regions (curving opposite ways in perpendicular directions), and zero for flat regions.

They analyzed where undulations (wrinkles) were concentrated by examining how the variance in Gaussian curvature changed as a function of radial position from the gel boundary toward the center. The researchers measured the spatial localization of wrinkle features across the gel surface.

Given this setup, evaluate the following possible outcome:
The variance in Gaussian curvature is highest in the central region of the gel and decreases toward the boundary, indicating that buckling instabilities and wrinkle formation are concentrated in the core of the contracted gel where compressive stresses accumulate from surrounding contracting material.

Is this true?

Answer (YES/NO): NO